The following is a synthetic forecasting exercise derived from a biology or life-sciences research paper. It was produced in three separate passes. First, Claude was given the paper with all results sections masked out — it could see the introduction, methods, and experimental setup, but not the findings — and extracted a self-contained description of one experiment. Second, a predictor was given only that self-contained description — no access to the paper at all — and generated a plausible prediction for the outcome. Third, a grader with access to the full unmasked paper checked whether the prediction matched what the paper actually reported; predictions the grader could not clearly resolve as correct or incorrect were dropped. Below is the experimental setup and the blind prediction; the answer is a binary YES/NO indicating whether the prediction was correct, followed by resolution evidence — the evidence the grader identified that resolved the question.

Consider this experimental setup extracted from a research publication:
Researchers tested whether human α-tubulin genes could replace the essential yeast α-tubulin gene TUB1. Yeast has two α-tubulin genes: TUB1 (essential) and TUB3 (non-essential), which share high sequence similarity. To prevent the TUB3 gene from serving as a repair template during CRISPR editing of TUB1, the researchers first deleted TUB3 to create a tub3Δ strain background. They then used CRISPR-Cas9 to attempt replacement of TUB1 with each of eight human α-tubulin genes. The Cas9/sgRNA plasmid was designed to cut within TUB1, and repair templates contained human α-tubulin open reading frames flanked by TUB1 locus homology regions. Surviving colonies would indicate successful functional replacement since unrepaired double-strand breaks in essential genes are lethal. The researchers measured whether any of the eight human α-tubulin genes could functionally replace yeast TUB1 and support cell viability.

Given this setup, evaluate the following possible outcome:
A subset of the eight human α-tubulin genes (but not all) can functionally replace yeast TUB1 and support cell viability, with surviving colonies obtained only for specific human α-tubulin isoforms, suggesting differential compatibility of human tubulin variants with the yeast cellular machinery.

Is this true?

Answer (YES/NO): NO